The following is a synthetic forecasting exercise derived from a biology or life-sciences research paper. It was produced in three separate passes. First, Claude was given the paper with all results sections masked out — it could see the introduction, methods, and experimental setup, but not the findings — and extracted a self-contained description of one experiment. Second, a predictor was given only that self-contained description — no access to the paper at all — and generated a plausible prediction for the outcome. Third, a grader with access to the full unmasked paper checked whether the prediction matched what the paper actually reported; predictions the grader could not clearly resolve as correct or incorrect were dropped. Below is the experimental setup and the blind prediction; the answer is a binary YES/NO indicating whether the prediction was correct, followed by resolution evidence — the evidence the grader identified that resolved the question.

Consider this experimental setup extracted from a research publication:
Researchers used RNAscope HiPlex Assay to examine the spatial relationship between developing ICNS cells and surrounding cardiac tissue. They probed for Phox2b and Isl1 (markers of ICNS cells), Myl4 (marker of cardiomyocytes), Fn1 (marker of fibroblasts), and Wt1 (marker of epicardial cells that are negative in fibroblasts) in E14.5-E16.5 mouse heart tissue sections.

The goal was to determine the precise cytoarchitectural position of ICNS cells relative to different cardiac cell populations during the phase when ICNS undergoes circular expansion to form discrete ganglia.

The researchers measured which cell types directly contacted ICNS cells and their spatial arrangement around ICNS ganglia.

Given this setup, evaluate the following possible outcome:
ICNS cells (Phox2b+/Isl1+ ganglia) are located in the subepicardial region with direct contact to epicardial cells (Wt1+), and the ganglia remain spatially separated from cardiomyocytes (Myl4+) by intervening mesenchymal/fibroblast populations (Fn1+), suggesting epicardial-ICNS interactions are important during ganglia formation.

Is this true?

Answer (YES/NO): NO